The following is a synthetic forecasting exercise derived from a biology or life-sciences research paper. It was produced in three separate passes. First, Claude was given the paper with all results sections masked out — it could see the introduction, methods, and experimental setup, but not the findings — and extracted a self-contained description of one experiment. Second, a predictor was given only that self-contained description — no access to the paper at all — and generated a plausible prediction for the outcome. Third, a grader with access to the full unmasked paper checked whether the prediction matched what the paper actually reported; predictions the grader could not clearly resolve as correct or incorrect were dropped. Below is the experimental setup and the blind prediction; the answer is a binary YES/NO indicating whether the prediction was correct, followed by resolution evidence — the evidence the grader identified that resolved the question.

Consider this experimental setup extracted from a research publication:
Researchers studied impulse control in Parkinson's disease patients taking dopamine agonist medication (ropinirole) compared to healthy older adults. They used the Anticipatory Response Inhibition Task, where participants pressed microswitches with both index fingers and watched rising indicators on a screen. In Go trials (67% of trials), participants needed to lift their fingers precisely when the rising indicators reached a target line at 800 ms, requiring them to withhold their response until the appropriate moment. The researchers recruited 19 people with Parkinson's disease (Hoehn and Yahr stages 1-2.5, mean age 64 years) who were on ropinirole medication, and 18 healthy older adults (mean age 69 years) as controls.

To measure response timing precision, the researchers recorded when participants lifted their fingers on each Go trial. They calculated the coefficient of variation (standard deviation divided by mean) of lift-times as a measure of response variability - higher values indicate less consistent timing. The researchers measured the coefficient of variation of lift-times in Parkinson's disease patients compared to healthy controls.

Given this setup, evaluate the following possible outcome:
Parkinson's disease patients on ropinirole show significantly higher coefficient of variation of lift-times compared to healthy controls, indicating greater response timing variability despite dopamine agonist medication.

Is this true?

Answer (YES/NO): YES